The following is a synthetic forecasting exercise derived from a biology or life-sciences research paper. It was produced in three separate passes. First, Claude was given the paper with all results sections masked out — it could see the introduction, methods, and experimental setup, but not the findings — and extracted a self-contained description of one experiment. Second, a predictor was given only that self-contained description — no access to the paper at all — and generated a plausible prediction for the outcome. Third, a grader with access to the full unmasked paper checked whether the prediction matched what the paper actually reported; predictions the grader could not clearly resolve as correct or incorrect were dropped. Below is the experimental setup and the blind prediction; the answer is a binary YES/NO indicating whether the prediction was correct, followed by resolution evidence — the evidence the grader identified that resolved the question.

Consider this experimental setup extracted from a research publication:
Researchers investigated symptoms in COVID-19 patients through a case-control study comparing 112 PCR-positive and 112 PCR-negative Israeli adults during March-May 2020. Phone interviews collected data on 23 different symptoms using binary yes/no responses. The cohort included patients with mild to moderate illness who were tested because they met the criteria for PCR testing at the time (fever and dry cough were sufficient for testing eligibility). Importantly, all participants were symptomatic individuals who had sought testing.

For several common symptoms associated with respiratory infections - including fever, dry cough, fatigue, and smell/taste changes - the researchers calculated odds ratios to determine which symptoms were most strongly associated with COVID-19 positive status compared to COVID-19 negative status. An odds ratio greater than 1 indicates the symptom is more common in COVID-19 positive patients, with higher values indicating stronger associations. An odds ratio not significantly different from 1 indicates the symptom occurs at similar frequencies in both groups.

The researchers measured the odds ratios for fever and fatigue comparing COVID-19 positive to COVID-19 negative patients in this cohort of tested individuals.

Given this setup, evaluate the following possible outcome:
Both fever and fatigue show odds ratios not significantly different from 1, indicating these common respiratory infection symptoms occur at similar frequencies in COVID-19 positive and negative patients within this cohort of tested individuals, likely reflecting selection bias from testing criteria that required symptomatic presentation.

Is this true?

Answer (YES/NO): NO